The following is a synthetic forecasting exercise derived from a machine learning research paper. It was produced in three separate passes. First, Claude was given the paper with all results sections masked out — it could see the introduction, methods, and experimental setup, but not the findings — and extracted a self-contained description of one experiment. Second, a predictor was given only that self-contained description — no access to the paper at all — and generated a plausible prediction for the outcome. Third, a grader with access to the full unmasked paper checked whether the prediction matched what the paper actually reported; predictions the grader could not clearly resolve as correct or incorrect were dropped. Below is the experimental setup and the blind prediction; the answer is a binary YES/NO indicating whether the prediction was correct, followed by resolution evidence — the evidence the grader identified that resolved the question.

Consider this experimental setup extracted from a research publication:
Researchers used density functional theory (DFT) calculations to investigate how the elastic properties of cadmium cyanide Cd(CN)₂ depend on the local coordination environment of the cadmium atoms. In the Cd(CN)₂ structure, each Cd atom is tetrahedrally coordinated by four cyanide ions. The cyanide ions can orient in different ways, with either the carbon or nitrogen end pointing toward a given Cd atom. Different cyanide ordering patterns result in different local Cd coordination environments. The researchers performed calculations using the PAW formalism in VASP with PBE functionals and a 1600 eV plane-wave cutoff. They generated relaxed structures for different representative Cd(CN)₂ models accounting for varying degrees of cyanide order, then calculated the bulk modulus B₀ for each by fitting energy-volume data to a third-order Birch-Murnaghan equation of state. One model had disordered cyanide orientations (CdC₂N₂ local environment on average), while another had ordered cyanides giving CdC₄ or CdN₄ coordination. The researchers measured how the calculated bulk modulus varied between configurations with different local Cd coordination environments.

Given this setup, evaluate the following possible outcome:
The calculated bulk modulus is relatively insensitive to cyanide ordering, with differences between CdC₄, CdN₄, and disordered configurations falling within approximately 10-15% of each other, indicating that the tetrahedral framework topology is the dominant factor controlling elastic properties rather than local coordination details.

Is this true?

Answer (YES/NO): NO